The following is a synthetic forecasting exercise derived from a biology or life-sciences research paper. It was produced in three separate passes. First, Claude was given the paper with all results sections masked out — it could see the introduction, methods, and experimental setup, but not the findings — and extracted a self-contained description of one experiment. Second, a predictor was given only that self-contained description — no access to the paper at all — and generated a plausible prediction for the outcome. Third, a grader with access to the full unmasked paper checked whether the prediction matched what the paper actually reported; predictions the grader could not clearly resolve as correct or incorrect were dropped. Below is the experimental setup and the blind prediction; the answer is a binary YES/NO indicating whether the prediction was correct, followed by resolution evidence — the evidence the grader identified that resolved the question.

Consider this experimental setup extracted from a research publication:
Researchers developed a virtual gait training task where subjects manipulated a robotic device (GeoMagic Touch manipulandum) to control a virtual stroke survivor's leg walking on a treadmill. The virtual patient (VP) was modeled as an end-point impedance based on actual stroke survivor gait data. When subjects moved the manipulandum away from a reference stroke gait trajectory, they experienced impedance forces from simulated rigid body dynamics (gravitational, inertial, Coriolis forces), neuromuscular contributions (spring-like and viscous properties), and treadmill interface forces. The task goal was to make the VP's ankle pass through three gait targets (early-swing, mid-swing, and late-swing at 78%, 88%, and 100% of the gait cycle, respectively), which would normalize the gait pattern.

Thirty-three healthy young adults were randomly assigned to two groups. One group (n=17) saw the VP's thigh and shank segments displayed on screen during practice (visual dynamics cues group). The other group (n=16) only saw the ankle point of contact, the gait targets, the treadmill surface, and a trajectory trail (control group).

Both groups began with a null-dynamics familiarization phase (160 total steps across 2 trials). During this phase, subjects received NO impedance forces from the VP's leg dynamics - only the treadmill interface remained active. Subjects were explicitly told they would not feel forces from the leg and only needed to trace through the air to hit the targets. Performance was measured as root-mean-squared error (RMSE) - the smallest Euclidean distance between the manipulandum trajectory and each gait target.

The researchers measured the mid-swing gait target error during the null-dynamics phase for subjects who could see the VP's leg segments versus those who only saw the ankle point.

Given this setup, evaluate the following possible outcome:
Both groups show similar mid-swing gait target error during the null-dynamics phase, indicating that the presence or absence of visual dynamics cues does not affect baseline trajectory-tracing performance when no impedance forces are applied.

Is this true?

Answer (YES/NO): NO